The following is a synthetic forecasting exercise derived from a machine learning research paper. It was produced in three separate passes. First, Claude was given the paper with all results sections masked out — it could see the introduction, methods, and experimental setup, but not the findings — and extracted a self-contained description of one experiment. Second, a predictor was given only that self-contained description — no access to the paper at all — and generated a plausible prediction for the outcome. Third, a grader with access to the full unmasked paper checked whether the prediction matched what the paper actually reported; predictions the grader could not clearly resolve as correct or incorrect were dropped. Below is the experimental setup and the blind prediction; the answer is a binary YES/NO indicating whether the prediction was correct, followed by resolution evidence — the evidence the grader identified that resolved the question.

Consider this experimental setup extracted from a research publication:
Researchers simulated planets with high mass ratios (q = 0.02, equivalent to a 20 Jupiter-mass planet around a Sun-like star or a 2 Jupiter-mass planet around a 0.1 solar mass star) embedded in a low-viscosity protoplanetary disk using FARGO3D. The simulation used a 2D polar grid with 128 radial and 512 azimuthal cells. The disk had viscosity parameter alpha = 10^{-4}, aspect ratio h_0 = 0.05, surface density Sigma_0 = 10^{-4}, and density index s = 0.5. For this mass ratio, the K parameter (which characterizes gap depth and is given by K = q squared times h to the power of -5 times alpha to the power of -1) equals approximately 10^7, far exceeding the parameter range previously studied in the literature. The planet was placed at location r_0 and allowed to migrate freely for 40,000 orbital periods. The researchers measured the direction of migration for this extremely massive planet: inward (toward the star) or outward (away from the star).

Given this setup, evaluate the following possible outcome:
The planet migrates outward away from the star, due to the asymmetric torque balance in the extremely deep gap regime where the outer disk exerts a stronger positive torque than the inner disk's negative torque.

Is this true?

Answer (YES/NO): NO